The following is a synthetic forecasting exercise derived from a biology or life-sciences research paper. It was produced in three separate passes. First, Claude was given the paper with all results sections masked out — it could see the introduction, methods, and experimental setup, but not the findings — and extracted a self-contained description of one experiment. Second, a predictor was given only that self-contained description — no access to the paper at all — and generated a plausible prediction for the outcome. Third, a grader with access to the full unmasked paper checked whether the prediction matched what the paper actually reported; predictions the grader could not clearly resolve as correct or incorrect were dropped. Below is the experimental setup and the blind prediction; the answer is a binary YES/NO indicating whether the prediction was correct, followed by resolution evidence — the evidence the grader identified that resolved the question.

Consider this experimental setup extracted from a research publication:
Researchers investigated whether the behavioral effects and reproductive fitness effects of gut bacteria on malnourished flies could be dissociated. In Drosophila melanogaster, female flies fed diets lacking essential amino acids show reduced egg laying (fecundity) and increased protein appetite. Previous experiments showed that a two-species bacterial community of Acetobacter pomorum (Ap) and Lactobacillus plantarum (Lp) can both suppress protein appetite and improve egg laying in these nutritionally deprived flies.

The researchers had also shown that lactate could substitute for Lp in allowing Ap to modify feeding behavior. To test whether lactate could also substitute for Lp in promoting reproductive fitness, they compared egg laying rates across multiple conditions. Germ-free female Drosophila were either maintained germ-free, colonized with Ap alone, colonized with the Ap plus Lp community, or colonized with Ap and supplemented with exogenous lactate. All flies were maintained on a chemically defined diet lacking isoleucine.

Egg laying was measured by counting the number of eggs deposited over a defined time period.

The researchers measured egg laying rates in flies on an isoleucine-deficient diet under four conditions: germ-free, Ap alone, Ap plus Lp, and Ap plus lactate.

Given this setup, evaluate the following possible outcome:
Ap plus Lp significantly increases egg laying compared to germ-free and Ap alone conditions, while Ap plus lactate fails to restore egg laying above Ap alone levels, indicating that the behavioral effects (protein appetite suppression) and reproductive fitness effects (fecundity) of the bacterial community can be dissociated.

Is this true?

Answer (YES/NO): YES